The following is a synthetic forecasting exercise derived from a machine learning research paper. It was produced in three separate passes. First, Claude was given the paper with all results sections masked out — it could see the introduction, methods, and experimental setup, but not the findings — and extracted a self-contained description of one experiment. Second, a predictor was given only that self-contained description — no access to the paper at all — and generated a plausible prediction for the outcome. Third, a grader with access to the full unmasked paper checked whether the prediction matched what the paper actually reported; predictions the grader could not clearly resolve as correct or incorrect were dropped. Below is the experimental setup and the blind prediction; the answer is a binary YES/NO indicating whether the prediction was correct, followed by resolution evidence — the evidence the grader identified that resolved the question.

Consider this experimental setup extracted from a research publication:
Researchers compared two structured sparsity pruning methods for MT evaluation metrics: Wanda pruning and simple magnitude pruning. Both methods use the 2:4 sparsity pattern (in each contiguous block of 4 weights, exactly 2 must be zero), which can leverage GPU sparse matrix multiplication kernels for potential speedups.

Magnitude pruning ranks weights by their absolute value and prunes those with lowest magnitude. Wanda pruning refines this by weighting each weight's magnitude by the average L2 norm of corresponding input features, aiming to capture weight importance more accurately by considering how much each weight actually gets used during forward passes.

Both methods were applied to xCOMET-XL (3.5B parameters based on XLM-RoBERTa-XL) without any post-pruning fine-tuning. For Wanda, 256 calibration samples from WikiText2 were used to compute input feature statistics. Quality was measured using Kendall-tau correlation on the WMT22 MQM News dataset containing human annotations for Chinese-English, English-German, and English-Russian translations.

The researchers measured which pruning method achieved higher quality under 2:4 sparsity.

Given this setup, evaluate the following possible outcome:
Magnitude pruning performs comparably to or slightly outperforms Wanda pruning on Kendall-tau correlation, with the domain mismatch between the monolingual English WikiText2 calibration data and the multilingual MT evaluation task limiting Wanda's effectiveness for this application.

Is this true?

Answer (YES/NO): YES